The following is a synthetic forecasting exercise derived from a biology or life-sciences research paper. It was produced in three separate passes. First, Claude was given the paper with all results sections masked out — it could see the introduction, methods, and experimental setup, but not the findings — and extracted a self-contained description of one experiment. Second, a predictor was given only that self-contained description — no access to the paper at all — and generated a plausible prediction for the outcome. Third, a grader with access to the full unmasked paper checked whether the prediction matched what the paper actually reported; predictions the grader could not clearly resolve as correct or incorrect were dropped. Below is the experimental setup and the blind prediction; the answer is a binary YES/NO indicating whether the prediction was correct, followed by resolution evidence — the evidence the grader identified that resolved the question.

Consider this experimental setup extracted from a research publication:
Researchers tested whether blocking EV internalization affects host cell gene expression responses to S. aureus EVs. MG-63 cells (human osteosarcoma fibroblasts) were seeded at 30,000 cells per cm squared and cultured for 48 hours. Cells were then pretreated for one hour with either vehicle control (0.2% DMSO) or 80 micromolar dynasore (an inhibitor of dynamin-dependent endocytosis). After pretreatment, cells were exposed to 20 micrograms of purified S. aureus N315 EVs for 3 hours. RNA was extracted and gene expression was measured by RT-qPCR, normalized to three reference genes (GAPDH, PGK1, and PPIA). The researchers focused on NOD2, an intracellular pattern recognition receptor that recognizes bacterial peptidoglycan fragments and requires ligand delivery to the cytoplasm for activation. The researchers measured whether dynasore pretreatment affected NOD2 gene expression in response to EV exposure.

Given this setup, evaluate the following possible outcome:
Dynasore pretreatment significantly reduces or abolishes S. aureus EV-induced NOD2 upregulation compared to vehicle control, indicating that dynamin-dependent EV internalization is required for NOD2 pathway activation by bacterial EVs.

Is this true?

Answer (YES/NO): NO